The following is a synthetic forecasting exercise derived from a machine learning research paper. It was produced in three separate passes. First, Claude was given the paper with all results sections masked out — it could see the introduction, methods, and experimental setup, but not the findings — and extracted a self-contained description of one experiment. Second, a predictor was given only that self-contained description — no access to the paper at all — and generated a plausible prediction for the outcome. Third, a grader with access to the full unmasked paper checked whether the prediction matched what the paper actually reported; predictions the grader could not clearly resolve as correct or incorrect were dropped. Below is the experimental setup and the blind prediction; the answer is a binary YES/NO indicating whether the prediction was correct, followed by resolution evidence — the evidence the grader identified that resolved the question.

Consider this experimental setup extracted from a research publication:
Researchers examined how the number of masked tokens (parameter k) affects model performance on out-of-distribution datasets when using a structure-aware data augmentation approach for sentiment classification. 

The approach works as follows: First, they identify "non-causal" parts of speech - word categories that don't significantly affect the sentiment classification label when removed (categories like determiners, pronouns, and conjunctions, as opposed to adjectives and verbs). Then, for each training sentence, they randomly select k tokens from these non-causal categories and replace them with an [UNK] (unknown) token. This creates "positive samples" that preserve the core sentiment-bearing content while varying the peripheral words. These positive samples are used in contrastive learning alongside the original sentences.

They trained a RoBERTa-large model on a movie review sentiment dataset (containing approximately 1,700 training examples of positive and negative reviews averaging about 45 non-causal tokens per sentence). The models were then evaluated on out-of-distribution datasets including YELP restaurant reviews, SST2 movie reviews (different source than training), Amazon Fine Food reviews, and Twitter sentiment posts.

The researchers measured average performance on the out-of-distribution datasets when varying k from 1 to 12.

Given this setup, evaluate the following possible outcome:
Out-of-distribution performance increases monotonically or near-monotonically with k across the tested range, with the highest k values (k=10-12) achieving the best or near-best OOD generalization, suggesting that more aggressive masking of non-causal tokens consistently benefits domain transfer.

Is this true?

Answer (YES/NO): NO